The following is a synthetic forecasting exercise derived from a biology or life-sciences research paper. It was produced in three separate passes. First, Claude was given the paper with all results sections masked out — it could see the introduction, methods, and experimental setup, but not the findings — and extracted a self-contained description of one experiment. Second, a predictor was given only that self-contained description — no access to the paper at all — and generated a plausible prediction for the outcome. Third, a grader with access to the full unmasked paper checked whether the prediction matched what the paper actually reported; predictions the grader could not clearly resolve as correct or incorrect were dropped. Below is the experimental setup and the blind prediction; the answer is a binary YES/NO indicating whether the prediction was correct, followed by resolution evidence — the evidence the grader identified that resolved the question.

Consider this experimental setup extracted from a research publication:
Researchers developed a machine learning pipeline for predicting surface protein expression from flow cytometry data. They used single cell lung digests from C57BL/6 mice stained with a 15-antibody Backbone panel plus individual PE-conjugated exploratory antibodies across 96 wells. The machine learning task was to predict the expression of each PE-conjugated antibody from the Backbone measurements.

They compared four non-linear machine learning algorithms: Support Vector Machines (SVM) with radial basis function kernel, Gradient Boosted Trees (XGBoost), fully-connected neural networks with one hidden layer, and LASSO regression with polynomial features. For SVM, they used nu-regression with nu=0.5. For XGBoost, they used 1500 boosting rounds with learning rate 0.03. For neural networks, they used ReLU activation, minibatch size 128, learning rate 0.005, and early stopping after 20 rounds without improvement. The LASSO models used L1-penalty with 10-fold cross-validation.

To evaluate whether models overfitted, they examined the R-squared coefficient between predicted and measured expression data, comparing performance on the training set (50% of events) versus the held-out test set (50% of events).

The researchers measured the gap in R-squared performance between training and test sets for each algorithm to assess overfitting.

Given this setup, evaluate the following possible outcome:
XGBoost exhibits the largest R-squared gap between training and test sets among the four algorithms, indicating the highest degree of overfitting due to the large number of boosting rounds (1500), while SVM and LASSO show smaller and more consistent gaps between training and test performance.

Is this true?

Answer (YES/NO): NO